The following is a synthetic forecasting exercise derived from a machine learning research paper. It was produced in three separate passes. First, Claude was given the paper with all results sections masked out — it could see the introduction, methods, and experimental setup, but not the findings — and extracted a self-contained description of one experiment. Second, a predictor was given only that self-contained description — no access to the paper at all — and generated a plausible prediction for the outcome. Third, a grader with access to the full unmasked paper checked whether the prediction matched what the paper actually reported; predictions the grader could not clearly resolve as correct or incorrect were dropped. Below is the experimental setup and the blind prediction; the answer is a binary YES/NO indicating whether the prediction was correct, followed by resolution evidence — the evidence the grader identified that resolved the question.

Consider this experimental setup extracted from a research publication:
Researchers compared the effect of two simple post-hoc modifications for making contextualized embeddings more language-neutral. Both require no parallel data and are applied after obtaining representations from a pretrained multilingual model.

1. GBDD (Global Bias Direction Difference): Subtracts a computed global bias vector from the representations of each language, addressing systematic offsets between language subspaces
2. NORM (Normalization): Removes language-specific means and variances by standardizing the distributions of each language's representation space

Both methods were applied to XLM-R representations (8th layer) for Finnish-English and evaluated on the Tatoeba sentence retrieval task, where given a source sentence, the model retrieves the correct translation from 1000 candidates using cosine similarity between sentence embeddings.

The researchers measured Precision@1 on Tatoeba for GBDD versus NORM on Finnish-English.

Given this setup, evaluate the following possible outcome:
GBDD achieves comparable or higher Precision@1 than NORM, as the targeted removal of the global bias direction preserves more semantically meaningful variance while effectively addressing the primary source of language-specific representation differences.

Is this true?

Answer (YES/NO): NO